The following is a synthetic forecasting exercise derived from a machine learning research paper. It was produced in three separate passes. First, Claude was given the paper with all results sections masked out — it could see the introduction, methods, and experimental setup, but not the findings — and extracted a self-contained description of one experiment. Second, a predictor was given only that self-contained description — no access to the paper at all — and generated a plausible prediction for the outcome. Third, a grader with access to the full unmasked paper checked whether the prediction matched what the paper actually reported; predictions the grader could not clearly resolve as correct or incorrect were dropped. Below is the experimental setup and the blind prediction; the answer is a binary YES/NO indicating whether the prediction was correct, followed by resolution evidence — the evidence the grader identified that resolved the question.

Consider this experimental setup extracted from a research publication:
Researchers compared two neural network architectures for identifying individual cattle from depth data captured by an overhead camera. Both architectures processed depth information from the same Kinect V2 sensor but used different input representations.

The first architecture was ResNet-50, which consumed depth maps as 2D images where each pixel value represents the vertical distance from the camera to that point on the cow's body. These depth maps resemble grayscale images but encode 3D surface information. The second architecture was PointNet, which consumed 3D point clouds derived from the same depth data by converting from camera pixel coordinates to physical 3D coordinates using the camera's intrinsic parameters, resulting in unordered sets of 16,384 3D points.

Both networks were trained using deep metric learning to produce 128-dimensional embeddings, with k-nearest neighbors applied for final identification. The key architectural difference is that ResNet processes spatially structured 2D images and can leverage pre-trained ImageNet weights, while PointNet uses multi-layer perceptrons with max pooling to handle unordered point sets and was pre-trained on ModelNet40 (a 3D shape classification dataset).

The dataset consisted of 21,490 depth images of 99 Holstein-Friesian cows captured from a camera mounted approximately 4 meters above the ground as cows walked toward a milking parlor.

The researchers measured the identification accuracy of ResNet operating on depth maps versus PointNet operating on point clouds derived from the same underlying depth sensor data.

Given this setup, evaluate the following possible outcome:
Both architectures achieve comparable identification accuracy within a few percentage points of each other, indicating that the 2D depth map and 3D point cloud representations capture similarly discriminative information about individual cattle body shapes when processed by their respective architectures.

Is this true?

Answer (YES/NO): YES